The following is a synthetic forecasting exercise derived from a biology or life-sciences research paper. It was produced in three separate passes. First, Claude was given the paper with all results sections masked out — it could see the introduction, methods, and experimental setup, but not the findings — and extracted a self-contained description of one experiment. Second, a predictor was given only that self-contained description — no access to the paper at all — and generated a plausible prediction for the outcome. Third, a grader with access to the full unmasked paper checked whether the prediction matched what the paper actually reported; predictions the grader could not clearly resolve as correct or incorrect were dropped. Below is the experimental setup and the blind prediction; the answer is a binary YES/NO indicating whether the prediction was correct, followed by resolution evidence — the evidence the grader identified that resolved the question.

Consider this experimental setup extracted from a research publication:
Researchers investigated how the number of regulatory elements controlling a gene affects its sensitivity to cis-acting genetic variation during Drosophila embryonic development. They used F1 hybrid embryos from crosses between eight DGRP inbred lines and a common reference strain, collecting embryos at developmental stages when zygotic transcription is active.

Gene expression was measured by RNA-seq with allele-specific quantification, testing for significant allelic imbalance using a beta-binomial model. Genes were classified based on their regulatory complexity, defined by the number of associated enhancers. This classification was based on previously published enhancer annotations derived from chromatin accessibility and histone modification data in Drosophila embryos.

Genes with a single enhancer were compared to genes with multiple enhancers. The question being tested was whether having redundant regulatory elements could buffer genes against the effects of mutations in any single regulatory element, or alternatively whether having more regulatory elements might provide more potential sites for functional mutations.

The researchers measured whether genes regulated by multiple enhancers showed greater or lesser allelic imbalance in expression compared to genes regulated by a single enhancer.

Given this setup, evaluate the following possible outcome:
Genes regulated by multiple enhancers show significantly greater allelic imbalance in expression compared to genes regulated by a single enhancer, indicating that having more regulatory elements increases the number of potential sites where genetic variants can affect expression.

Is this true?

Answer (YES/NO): NO